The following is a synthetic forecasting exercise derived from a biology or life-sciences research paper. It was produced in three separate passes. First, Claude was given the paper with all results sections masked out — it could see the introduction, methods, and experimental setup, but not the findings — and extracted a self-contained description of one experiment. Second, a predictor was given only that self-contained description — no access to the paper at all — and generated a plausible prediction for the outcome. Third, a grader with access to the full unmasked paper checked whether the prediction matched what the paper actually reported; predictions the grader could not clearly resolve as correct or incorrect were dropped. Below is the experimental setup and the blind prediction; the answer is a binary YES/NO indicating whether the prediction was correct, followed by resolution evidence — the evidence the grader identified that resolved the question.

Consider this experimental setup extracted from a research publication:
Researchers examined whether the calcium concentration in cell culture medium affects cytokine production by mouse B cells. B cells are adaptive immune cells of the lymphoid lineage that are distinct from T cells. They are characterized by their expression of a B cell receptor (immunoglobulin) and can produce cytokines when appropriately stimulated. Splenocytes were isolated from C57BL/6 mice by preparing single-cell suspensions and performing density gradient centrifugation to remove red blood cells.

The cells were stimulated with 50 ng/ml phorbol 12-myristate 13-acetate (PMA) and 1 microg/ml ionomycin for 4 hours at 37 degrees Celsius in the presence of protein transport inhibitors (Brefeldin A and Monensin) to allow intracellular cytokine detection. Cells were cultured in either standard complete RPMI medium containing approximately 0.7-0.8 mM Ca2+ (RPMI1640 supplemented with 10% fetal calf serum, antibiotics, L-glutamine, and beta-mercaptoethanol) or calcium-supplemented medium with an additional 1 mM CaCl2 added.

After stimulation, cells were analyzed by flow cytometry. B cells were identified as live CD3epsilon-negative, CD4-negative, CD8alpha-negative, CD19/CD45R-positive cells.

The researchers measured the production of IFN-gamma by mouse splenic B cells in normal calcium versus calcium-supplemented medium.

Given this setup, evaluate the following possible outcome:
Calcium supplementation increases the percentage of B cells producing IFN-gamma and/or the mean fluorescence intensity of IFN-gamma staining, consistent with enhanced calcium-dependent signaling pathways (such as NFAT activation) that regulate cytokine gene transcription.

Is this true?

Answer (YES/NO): NO